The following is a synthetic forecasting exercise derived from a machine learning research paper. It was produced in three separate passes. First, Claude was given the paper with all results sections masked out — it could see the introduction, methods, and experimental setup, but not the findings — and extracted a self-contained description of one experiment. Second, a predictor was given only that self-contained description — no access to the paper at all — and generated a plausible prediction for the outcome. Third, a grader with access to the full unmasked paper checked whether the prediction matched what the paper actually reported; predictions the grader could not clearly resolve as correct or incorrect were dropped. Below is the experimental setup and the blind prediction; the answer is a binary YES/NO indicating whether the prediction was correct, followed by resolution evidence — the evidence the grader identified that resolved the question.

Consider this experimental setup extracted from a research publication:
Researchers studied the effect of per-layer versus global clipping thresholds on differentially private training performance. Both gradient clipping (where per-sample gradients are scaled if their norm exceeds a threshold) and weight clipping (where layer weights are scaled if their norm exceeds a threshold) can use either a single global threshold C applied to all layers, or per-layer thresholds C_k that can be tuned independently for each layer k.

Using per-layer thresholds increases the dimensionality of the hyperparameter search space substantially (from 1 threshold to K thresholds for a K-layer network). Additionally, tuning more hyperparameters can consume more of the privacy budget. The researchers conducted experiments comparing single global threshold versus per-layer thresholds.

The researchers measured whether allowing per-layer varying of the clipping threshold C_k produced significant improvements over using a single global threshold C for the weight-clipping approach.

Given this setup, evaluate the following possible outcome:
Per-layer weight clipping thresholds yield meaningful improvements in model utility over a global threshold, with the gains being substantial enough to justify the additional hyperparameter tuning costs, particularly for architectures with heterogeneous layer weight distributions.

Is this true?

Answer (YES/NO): NO